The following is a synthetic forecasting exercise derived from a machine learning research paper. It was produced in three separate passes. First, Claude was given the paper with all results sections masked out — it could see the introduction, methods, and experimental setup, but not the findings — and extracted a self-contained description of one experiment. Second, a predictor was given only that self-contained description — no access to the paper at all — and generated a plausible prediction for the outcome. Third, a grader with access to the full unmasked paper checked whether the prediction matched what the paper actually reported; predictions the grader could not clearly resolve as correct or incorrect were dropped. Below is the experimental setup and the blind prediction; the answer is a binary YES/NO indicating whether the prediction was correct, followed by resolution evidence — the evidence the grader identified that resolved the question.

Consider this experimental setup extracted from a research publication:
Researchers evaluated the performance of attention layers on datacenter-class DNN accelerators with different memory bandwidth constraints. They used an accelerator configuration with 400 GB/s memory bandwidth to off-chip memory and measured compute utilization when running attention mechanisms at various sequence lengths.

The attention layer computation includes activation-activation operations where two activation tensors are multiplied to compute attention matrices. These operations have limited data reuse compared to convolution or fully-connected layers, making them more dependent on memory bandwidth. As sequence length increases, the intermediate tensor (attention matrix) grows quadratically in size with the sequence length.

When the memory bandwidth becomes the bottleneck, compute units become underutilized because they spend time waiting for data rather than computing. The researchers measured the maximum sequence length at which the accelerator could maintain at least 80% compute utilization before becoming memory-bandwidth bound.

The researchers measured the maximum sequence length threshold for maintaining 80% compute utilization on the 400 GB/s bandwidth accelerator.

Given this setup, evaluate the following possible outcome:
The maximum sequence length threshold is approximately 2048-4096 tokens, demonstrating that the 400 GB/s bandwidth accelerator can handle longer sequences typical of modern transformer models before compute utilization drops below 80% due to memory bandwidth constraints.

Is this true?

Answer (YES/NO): YES